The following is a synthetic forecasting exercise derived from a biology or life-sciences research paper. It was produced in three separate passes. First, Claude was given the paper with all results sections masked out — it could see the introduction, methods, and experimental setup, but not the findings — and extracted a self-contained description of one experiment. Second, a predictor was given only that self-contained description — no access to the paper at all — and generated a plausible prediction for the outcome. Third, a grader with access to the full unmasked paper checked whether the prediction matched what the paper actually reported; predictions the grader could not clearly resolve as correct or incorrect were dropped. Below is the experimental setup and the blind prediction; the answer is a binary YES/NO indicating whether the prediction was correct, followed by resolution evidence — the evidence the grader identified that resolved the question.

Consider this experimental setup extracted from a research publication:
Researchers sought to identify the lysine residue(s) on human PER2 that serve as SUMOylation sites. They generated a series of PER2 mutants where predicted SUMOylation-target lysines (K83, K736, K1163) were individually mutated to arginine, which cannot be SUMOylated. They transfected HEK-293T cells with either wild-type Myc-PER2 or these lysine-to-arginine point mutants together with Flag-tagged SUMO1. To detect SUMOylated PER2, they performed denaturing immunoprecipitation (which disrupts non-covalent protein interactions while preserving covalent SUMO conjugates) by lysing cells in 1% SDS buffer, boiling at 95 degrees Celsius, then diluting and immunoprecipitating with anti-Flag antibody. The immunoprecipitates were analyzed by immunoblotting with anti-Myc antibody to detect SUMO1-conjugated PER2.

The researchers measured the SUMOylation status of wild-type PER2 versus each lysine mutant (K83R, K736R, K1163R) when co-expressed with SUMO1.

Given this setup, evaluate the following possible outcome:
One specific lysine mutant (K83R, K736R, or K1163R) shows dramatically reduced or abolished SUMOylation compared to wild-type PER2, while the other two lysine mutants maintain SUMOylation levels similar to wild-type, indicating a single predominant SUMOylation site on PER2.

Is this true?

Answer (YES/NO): YES